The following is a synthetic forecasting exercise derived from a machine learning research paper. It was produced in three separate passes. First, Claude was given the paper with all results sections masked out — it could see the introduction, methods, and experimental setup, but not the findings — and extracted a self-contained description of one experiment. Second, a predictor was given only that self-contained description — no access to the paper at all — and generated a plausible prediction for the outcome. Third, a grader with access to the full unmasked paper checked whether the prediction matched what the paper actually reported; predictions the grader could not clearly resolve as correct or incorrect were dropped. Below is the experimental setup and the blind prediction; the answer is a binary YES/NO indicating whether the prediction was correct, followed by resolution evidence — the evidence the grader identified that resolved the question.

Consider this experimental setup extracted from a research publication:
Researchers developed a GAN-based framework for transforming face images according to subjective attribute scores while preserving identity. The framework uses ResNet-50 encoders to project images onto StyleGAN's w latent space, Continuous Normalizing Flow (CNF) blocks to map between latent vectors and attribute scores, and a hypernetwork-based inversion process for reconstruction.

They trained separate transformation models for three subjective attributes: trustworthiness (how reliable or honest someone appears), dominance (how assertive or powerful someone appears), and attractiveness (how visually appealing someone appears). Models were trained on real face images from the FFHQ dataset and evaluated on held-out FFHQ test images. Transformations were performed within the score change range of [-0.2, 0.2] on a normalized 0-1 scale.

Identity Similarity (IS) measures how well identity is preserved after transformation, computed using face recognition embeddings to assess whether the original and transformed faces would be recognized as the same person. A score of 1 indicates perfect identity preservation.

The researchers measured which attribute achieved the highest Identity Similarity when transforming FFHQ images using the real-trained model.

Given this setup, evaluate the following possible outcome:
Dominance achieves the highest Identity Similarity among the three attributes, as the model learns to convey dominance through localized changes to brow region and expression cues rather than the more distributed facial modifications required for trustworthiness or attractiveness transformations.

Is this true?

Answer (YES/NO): NO